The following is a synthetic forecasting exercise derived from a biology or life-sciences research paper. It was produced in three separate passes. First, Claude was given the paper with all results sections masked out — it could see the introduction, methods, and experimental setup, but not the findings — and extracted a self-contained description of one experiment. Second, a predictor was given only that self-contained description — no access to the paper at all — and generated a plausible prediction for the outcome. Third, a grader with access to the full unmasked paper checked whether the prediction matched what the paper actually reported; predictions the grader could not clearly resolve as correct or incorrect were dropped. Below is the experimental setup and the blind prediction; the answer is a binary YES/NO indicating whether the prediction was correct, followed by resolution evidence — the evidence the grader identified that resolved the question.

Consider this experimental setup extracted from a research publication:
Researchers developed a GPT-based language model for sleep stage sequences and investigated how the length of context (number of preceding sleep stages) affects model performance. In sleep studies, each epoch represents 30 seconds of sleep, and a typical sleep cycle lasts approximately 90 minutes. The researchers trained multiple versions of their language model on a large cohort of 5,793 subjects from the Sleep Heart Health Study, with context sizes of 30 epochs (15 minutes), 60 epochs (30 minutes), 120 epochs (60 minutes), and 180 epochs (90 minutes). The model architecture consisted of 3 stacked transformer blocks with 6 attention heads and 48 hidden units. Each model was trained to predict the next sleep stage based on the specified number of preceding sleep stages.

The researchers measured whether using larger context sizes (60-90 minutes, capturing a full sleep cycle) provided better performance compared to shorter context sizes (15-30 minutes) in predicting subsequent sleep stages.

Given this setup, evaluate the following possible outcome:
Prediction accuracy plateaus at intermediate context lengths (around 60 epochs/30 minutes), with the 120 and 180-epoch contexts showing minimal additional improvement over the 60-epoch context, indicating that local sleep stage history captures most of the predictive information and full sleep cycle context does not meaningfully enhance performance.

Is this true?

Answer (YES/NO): YES